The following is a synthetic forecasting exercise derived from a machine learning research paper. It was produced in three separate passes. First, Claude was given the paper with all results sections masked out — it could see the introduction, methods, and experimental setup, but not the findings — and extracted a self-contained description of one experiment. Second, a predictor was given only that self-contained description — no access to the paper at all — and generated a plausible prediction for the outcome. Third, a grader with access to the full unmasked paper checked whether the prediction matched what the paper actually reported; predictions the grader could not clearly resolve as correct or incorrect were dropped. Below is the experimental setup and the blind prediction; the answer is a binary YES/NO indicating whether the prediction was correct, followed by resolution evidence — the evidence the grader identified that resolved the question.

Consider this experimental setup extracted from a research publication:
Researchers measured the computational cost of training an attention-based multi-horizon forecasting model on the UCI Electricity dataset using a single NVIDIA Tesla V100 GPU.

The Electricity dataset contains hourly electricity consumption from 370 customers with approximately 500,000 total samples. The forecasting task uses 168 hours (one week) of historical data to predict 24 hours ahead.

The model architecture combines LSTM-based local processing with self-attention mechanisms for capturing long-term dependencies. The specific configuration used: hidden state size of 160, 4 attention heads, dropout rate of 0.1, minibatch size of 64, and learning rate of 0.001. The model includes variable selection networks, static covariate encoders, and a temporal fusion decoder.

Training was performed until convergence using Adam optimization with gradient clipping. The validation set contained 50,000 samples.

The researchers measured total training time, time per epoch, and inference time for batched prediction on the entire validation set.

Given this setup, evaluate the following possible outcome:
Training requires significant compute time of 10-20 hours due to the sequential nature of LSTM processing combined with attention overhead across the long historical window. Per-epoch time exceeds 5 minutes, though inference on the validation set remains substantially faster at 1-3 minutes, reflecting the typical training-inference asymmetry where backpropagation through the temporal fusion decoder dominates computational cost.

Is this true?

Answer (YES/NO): NO